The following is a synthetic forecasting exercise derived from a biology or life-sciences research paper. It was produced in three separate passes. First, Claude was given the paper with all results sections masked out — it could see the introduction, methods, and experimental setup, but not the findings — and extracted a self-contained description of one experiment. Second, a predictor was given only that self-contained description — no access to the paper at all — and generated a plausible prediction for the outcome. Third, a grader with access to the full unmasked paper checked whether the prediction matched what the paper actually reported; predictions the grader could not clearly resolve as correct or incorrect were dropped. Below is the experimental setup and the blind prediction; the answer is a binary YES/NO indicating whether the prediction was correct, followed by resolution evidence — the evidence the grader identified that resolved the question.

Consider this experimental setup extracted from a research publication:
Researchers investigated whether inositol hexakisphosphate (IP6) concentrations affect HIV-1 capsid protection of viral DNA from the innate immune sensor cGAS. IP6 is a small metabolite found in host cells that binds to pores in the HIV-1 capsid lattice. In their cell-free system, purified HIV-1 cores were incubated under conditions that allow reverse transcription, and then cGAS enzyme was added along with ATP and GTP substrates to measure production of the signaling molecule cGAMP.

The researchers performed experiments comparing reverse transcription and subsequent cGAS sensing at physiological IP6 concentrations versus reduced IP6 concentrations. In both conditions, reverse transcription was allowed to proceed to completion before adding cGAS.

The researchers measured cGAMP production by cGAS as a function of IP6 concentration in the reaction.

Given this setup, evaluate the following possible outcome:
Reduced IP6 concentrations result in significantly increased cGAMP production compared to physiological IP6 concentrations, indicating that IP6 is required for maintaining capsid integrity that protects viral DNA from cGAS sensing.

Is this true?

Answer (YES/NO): YES